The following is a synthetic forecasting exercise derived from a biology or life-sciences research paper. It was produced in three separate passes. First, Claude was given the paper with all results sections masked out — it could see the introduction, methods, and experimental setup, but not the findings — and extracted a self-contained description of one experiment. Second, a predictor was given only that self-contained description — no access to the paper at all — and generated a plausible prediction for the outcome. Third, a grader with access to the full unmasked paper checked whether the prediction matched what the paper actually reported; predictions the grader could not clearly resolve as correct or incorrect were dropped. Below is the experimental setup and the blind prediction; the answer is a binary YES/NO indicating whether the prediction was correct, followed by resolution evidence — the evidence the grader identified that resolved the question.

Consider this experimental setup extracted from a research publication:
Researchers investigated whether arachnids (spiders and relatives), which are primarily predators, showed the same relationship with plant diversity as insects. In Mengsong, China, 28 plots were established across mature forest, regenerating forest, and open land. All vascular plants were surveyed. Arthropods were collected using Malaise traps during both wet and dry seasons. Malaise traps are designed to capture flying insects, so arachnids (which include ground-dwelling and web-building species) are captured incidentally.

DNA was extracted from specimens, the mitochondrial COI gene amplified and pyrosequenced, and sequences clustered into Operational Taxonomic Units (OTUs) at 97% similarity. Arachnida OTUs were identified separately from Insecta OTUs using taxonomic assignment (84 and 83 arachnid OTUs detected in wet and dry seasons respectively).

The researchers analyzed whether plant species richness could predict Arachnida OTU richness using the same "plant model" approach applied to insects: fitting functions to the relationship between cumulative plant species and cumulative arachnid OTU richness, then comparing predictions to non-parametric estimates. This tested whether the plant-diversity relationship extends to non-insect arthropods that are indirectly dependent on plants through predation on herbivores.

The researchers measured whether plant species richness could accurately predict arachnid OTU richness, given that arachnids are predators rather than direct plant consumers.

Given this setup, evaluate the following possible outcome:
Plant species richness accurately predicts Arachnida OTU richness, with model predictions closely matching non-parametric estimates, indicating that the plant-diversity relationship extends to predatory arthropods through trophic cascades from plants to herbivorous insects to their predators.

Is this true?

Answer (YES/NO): YES